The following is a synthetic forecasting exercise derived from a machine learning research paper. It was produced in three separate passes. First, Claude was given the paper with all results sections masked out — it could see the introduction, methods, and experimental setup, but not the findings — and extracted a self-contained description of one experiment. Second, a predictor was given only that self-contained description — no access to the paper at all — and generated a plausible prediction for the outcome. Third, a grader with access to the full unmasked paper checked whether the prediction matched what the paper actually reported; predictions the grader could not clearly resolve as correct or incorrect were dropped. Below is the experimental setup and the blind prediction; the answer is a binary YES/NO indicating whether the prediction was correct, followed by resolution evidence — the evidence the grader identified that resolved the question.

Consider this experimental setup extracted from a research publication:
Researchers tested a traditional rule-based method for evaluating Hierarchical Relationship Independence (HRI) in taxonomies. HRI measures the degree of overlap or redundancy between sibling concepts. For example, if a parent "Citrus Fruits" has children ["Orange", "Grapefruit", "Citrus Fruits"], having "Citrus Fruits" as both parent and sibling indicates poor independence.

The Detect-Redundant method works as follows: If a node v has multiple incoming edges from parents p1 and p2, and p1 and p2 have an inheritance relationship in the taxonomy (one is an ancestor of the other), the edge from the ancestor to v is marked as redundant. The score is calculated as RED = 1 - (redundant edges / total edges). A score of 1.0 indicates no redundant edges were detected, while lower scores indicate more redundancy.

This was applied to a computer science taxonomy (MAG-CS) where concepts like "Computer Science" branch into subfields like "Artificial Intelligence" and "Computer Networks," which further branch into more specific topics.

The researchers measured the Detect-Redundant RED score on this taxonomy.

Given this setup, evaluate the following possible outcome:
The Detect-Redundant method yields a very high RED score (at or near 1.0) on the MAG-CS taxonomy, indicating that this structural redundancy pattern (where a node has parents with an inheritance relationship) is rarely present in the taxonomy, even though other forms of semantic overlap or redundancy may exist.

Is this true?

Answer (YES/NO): YES